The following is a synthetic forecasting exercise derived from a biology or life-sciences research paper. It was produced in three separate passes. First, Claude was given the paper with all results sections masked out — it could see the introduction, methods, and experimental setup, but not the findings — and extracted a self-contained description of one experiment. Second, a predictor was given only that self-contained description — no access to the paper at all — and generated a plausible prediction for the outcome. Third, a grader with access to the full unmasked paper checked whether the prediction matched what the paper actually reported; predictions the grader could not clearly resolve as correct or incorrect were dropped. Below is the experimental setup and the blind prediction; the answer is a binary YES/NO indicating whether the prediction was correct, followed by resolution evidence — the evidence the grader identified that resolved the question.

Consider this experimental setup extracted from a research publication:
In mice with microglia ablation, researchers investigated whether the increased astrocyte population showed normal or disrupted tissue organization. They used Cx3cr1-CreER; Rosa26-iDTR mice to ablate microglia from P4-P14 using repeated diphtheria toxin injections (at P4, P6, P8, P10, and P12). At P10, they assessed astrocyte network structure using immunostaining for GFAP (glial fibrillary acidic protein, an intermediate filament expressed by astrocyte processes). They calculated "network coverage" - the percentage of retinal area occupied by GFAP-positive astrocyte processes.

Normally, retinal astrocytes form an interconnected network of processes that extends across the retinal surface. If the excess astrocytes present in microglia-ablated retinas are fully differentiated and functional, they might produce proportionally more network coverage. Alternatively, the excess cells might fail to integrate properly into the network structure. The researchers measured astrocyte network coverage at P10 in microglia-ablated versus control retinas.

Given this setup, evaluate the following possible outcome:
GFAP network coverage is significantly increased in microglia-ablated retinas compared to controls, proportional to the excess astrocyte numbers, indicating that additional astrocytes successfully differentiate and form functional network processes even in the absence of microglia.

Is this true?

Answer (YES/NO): YES